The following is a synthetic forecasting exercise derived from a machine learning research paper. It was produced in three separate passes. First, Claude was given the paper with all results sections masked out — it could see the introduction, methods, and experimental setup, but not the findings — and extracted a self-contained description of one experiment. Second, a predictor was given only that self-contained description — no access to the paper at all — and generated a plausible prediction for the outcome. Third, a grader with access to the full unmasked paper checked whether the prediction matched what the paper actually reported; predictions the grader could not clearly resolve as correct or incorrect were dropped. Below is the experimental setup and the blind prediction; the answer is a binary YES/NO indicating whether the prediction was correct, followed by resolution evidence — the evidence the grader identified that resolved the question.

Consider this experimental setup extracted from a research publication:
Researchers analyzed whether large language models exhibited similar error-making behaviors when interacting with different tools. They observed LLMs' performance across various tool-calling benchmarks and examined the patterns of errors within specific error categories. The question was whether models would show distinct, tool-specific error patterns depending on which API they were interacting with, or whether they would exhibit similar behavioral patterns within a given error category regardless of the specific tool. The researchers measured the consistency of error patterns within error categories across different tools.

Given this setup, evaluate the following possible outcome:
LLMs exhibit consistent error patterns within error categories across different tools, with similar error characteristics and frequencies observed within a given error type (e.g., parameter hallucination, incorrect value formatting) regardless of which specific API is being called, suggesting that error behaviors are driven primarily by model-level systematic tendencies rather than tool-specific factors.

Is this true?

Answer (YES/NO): YES